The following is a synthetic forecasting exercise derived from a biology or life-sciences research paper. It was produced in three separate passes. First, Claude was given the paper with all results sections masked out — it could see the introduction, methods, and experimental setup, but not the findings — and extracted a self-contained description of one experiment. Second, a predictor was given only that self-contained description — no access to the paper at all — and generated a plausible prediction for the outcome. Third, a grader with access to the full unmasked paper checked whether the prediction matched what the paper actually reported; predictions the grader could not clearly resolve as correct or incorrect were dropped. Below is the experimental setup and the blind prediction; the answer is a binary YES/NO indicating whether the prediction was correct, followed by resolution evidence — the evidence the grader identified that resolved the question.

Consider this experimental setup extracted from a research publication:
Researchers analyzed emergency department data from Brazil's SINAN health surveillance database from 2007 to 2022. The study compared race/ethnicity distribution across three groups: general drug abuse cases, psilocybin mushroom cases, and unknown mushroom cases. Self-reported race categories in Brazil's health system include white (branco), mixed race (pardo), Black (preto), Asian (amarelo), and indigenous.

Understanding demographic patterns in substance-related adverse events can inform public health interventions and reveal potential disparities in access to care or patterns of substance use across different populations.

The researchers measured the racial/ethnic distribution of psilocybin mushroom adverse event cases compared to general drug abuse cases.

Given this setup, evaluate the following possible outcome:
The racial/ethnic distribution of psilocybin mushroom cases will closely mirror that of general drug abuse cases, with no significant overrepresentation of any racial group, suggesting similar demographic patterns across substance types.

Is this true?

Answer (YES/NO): NO